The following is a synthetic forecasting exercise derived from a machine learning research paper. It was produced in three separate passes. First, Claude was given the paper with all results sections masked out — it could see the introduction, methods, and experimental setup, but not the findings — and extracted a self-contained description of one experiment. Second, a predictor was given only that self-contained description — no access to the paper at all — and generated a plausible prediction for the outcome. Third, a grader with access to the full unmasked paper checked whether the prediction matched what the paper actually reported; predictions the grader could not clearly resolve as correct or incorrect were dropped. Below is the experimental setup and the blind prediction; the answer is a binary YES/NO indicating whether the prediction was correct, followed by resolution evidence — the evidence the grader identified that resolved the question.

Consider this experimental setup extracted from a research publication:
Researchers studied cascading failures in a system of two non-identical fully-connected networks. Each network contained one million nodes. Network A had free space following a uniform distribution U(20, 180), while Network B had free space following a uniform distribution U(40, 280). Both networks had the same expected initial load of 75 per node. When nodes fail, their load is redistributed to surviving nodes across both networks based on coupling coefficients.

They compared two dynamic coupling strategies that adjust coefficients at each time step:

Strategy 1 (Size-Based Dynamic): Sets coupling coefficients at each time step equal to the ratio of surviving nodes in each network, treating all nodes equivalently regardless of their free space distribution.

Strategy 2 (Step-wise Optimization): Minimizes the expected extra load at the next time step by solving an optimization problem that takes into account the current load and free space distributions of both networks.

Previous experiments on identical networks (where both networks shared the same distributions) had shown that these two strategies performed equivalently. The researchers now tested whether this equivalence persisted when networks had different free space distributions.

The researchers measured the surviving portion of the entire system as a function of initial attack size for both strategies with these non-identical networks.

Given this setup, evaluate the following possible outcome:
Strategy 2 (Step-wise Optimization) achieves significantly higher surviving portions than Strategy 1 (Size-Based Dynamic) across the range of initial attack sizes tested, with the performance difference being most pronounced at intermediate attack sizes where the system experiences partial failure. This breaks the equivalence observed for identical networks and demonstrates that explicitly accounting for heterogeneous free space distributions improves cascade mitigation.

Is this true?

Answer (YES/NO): YES